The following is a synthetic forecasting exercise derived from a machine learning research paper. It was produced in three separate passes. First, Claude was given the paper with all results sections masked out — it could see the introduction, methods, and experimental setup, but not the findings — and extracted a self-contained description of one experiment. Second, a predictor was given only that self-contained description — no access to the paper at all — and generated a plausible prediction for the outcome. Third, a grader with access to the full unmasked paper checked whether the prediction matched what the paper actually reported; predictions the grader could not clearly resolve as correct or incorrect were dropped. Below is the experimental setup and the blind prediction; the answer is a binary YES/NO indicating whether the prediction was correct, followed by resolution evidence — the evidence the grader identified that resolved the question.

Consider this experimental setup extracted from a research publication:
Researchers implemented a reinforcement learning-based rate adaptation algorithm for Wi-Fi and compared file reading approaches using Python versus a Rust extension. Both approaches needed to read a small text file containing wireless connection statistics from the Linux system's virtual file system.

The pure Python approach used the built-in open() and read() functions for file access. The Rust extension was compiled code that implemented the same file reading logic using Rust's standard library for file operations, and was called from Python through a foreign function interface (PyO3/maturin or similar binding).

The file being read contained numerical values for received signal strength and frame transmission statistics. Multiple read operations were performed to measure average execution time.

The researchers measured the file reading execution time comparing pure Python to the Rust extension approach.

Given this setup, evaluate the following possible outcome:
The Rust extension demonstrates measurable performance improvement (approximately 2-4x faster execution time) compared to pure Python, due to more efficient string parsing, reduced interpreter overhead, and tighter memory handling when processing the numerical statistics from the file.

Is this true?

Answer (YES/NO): NO